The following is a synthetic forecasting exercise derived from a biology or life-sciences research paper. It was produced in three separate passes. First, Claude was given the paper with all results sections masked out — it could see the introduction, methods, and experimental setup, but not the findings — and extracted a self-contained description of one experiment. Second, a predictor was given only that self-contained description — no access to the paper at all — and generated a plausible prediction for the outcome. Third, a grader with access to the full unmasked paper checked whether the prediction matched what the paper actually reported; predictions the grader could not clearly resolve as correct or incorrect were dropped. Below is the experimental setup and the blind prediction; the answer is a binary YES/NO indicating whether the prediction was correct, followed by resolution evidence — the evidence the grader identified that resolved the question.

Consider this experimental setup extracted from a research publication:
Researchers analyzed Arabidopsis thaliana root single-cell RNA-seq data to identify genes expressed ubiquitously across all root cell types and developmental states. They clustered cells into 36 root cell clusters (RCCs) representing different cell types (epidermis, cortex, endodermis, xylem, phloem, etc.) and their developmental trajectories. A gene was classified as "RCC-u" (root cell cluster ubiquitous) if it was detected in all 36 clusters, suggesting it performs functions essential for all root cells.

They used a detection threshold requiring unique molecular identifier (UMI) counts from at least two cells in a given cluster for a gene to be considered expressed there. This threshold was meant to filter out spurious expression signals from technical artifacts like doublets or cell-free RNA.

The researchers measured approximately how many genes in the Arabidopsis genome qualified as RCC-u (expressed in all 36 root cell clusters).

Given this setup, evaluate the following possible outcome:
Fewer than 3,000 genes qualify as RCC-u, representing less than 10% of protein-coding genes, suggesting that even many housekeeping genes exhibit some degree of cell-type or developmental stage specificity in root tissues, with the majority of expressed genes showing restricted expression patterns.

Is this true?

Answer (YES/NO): NO